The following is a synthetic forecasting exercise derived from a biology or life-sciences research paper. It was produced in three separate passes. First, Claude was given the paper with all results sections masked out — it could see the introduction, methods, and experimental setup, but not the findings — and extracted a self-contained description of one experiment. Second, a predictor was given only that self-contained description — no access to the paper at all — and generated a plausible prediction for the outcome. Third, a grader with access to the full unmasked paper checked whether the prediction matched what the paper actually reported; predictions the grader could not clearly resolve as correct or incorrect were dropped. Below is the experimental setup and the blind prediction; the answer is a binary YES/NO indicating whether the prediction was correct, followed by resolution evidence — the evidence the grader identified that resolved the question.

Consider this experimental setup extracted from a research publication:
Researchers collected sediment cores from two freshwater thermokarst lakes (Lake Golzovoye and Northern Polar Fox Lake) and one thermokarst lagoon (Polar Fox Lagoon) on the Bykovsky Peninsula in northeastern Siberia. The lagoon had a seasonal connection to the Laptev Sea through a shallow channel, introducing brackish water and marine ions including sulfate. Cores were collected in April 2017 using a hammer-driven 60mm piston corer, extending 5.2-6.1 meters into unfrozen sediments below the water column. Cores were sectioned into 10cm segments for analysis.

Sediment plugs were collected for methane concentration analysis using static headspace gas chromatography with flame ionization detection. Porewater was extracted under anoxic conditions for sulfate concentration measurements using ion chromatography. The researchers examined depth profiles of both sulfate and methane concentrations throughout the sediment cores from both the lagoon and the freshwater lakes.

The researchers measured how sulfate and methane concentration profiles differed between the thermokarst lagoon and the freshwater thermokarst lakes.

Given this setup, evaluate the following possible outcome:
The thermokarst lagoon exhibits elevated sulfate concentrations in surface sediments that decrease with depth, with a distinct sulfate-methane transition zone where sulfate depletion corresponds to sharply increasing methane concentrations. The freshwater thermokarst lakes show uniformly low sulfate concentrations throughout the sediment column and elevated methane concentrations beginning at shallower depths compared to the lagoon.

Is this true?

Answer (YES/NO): YES